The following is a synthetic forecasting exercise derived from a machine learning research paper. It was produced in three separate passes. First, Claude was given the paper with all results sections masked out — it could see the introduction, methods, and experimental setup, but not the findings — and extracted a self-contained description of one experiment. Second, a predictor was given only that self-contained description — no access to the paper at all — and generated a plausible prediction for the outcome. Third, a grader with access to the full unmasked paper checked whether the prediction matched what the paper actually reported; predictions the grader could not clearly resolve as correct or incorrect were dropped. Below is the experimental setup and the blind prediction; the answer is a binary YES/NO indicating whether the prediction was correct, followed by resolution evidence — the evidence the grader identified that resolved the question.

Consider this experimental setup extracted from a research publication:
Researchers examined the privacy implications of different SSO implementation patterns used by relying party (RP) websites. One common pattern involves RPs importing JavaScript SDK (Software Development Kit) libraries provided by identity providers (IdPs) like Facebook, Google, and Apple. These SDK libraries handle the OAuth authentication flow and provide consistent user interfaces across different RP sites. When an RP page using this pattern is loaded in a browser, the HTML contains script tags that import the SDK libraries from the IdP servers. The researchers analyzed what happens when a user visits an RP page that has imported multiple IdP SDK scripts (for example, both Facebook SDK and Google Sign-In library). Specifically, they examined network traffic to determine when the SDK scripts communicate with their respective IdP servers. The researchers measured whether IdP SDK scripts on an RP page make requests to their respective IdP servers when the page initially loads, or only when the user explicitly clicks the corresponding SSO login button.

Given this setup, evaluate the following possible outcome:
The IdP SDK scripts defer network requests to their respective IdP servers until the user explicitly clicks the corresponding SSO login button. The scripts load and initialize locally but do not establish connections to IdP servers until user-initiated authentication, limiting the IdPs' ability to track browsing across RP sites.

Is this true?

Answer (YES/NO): NO